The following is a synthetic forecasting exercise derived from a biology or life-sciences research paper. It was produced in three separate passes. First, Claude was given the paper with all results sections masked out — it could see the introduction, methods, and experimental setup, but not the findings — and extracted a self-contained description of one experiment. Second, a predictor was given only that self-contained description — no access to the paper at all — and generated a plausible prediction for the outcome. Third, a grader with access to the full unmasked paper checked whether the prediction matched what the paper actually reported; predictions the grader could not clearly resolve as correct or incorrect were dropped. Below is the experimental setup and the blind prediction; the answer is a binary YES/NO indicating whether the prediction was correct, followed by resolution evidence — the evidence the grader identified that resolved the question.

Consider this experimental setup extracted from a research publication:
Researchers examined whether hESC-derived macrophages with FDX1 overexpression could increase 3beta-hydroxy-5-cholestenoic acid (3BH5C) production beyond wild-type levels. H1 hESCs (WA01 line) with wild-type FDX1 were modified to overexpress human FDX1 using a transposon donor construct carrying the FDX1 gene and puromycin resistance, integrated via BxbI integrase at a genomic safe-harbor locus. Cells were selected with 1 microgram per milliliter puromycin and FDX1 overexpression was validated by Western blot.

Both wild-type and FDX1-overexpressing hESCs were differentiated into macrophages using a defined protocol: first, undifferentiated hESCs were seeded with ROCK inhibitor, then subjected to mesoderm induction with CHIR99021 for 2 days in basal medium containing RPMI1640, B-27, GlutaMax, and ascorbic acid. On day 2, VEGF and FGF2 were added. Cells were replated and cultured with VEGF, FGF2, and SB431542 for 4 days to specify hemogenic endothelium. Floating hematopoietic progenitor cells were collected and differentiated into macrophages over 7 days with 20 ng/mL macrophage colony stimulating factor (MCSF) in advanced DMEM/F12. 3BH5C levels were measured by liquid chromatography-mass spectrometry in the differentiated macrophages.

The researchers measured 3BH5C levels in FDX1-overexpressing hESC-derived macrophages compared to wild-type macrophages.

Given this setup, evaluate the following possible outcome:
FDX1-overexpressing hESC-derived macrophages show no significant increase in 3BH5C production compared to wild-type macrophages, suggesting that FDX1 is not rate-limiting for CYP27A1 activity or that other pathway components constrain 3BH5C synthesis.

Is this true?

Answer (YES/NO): NO